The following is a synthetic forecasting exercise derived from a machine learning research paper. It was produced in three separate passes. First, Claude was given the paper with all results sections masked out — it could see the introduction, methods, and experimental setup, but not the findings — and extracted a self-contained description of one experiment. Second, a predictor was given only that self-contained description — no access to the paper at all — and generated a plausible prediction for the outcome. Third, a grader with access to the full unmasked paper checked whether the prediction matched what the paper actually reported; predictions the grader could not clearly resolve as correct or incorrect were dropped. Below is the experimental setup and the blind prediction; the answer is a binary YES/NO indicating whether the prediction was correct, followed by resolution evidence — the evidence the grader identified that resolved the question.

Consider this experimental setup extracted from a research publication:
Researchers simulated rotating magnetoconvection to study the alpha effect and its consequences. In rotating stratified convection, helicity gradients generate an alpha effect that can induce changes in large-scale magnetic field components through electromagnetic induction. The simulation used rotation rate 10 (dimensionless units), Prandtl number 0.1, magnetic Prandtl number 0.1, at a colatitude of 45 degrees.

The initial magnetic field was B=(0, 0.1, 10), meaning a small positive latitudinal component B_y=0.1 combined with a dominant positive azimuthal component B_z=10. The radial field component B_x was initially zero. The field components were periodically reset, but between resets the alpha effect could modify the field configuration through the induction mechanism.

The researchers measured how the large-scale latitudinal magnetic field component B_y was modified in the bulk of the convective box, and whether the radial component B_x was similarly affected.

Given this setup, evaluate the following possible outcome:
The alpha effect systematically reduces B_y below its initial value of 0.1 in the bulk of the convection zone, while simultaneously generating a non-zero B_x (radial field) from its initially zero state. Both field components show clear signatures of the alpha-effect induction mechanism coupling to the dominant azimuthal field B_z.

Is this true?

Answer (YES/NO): NO